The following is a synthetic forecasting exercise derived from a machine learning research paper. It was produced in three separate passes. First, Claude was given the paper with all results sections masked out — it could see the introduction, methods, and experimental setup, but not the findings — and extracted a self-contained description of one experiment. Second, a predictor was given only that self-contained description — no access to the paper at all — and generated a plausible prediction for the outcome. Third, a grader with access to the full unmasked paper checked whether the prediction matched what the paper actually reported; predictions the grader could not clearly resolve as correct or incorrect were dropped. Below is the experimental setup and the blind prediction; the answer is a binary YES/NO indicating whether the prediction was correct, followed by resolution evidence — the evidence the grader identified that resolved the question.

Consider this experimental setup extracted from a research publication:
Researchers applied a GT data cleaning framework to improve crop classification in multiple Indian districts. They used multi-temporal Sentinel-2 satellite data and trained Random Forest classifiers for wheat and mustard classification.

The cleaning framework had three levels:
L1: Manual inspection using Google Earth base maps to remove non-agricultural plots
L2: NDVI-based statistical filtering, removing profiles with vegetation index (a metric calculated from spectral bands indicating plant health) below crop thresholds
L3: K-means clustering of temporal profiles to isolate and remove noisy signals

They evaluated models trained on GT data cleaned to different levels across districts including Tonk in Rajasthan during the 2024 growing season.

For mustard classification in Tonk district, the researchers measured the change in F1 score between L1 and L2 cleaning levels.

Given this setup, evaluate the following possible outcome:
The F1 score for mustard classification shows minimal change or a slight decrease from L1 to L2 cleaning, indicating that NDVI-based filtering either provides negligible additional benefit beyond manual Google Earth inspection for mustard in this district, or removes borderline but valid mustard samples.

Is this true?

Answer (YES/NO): NO